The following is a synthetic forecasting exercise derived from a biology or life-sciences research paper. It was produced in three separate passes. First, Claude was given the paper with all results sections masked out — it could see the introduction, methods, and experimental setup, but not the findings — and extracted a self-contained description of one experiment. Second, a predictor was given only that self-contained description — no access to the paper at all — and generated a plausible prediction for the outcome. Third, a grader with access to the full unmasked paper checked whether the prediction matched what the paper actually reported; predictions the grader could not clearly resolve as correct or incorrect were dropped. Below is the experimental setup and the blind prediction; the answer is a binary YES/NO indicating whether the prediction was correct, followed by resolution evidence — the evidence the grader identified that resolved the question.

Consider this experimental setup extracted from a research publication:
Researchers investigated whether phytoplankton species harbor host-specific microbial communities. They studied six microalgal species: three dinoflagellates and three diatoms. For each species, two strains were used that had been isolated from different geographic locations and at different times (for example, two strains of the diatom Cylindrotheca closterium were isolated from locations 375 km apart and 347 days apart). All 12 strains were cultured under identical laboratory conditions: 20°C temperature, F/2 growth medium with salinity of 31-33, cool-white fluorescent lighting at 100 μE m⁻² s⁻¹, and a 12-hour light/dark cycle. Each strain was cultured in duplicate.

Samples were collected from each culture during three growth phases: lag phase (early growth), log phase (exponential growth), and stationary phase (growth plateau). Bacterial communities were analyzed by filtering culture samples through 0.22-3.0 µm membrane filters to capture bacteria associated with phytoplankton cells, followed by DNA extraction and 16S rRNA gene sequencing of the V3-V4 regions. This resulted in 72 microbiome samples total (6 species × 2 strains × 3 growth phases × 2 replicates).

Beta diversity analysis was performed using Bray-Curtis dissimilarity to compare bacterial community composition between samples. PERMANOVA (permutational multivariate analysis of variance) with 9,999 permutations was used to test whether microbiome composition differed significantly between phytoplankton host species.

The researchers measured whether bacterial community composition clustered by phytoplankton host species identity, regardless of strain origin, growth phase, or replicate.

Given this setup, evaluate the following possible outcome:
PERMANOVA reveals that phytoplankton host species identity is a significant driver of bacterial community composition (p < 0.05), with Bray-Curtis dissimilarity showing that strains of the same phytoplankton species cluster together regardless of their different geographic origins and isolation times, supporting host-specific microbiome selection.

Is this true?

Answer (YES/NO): YES